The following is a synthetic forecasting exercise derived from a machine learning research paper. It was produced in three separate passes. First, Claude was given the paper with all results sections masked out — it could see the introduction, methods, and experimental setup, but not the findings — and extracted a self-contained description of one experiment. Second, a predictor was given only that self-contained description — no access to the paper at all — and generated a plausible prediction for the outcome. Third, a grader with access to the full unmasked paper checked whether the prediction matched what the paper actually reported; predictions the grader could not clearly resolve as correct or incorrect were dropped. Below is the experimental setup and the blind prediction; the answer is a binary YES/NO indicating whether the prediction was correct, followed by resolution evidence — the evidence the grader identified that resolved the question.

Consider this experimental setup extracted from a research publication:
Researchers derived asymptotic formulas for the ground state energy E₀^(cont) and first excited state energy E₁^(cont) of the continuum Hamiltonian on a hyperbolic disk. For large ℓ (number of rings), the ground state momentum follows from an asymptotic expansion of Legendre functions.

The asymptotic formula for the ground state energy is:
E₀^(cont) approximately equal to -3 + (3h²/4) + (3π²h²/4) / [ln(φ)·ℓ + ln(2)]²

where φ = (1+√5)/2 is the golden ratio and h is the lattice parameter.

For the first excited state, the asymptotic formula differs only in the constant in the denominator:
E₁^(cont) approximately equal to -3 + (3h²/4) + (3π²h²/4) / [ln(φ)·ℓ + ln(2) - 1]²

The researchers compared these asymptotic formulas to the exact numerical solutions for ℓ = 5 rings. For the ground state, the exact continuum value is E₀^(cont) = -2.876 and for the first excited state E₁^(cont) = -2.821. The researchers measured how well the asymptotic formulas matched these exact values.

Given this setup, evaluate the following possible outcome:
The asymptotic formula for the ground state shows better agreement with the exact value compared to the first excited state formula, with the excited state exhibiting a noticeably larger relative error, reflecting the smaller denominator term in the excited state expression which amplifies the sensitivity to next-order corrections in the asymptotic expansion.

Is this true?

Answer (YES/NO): NO